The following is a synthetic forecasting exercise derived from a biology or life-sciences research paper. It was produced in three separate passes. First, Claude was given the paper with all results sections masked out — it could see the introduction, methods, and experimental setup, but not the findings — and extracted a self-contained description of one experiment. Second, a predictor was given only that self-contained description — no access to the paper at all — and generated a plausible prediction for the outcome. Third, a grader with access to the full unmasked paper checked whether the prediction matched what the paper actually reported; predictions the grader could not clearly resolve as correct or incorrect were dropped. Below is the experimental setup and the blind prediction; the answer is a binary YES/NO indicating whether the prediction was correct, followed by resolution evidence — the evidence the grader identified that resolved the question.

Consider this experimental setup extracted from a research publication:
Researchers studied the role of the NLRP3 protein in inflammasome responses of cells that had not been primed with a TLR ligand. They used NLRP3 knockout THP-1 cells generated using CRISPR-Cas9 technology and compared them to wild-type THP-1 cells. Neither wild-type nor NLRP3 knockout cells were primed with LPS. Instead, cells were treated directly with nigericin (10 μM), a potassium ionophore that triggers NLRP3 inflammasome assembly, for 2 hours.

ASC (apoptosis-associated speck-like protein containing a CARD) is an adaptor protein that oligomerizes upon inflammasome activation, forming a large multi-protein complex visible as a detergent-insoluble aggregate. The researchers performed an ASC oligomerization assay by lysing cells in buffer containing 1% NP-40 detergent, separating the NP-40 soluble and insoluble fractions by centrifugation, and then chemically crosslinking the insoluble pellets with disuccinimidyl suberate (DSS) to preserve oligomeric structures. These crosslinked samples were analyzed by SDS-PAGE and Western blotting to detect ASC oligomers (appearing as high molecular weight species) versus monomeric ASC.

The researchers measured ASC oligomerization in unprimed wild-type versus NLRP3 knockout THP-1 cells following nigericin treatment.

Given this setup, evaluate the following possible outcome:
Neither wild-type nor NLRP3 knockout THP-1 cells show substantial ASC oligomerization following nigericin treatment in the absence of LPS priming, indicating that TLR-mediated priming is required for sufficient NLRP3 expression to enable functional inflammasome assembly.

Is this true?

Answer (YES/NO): NO